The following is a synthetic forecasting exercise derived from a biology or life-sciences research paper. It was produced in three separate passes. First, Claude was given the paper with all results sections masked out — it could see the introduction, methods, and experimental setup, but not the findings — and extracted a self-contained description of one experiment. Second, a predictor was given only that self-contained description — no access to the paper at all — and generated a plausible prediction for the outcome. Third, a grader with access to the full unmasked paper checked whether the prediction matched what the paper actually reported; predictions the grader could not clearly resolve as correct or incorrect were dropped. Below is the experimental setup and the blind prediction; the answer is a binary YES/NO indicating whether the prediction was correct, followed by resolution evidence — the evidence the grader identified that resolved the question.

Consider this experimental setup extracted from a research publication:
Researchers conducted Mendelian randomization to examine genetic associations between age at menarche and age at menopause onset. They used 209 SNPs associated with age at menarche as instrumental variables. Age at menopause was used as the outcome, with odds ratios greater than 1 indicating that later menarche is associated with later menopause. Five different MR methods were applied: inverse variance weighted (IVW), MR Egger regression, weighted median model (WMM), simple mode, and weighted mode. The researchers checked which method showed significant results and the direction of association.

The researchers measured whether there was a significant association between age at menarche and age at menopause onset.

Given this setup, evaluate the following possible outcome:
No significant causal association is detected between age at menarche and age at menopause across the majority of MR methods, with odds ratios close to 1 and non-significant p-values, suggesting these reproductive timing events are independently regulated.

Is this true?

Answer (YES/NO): NO